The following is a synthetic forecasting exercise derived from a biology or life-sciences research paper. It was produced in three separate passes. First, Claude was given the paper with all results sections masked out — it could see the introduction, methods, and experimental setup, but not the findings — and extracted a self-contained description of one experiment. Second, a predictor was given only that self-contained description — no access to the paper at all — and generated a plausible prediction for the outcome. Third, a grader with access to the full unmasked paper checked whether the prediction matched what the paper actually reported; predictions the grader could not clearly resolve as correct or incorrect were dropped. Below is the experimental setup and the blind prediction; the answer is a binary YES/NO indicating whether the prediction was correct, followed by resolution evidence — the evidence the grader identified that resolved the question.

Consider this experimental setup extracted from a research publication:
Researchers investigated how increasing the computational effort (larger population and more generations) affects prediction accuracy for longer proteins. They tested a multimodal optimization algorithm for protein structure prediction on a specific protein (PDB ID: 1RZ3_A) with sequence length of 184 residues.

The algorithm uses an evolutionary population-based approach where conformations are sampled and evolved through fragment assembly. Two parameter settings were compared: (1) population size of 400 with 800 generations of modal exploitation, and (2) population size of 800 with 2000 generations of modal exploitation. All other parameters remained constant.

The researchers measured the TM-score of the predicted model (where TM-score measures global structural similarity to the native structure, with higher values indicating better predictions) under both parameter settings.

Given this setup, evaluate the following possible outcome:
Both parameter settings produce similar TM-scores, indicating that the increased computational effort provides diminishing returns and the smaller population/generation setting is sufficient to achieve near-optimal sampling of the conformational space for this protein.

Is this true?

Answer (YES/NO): NO